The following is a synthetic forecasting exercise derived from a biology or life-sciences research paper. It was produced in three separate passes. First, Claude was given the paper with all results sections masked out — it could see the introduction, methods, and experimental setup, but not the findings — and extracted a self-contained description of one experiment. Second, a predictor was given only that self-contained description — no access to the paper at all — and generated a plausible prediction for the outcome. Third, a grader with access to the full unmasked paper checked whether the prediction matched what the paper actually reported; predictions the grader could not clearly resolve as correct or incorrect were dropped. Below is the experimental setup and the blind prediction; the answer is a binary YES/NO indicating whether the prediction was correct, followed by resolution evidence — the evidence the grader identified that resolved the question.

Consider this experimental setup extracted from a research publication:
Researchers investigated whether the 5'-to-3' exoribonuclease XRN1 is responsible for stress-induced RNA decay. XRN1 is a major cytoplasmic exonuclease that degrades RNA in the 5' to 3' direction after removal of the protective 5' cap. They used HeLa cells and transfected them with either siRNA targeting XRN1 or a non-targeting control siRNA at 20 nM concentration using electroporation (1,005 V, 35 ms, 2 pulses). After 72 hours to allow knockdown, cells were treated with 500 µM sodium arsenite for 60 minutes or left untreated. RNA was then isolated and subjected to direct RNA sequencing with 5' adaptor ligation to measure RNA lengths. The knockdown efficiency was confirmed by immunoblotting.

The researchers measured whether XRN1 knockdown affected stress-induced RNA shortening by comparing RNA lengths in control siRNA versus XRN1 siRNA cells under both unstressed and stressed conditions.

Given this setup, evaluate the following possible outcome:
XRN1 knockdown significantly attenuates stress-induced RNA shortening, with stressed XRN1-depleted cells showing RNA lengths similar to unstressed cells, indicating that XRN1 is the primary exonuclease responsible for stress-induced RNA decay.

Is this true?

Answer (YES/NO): YES